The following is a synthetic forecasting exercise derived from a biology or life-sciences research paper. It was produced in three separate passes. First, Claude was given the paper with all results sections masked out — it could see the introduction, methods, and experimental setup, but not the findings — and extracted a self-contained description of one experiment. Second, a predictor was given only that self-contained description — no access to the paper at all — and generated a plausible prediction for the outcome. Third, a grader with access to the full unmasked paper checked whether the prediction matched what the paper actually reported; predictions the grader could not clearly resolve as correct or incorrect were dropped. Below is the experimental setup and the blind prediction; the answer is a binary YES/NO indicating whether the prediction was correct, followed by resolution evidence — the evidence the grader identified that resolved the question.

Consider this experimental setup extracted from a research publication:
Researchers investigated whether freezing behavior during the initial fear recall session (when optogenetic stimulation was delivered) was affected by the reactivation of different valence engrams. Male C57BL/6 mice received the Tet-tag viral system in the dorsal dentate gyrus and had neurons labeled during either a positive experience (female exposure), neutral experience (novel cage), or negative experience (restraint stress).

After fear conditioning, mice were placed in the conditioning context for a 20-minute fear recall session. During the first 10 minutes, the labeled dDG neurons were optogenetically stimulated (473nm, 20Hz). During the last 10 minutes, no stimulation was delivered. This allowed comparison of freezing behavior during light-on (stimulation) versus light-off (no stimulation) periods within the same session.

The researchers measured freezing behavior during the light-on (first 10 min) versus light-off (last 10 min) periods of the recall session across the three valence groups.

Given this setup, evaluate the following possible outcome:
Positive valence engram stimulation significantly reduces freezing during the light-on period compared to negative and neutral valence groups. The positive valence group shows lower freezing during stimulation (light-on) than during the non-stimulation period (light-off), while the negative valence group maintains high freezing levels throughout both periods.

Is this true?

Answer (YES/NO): NO